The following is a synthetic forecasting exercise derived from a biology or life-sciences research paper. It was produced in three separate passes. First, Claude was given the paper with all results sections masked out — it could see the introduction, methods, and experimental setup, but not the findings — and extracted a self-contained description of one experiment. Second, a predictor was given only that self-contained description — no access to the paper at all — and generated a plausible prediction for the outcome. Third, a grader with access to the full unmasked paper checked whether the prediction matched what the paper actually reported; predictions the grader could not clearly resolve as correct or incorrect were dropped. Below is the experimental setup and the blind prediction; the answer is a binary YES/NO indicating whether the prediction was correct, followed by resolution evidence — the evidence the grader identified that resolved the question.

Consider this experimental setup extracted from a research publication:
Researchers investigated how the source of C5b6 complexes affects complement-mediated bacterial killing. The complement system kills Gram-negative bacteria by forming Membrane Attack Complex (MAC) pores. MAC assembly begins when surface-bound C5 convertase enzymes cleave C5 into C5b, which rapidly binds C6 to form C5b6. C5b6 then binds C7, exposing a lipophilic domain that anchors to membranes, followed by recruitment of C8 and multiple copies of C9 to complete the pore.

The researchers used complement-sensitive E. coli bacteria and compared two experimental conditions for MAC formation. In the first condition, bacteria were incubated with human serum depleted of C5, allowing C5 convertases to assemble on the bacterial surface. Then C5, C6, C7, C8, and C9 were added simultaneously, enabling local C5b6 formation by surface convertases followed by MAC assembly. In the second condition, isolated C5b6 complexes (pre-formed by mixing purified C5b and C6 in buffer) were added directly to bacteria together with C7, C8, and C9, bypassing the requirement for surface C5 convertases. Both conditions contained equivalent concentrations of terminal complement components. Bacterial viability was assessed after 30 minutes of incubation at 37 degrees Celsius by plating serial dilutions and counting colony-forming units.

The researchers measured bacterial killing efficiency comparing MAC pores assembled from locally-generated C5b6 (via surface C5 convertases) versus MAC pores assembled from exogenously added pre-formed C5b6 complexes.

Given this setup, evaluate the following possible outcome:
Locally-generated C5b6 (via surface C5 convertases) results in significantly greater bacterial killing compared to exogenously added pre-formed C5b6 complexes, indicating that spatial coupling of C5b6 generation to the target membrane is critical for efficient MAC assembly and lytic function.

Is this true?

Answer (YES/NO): YES